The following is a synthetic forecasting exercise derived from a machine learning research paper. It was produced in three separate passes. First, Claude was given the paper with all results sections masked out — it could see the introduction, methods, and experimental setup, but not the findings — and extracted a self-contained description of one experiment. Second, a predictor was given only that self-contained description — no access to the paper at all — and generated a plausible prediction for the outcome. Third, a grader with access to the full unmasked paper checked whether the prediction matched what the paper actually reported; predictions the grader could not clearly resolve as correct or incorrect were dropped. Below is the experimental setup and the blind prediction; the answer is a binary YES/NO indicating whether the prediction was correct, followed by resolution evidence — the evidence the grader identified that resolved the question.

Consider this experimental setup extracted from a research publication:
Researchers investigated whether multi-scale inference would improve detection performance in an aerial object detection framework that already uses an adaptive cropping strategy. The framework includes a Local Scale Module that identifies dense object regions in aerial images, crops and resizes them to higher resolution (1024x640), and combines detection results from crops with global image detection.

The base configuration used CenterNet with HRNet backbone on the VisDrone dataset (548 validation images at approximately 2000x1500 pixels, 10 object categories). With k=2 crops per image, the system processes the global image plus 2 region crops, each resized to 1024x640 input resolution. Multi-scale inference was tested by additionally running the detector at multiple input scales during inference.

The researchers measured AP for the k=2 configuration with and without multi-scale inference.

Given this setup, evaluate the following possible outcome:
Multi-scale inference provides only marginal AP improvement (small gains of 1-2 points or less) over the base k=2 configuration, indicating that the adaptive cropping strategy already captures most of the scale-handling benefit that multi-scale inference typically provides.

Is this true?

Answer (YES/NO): YES